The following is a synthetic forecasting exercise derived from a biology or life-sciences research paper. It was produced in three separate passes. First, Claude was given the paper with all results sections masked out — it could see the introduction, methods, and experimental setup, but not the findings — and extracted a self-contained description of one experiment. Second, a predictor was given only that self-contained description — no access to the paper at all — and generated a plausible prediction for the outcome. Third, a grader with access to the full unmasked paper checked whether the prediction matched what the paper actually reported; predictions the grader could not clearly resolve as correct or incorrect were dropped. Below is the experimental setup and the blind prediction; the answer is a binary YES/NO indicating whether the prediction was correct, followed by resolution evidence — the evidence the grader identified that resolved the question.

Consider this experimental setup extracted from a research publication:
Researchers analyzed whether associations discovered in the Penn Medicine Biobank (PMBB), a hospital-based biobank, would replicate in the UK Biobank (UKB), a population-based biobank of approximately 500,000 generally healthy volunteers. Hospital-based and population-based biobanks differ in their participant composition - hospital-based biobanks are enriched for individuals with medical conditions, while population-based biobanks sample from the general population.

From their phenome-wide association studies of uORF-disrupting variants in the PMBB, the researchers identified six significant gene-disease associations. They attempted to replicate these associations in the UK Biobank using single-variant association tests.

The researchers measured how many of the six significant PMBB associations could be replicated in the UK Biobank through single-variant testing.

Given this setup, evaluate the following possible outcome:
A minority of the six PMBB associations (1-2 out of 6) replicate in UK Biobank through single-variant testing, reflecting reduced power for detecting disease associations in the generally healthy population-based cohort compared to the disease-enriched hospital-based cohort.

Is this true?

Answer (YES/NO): YES